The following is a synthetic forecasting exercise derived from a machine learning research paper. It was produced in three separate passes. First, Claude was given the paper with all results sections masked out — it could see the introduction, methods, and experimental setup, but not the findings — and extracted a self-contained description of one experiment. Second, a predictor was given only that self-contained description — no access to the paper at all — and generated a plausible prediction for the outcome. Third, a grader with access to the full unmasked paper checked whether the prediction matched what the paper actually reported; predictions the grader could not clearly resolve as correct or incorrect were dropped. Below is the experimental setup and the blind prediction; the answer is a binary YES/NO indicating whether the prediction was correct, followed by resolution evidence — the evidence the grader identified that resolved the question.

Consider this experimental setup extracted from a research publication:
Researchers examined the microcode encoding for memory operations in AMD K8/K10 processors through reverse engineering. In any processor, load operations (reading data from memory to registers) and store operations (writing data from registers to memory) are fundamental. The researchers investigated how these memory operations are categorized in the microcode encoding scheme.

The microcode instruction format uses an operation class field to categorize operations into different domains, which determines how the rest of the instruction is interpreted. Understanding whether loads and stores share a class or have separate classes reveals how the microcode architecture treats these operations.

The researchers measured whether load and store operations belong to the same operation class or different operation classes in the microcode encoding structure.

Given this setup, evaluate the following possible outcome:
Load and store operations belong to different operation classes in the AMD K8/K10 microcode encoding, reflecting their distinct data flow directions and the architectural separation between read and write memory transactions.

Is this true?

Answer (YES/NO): YES